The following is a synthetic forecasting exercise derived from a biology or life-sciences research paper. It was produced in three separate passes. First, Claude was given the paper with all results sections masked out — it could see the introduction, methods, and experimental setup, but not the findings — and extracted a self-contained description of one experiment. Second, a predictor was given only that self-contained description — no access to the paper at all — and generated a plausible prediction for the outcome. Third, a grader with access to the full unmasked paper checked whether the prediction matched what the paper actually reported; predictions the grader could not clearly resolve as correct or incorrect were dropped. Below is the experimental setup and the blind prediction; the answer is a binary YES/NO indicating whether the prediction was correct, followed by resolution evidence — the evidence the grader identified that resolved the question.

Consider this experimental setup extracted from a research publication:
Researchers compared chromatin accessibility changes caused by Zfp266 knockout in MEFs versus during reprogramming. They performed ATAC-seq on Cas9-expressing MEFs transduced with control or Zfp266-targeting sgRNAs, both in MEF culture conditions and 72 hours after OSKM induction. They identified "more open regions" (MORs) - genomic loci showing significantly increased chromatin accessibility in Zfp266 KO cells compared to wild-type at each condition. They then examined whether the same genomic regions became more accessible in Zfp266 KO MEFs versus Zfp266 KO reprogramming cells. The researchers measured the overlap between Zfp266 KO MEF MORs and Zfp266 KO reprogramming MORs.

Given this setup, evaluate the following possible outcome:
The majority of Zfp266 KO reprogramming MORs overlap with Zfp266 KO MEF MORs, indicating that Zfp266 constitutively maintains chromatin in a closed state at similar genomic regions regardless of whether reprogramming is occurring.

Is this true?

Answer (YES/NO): NO